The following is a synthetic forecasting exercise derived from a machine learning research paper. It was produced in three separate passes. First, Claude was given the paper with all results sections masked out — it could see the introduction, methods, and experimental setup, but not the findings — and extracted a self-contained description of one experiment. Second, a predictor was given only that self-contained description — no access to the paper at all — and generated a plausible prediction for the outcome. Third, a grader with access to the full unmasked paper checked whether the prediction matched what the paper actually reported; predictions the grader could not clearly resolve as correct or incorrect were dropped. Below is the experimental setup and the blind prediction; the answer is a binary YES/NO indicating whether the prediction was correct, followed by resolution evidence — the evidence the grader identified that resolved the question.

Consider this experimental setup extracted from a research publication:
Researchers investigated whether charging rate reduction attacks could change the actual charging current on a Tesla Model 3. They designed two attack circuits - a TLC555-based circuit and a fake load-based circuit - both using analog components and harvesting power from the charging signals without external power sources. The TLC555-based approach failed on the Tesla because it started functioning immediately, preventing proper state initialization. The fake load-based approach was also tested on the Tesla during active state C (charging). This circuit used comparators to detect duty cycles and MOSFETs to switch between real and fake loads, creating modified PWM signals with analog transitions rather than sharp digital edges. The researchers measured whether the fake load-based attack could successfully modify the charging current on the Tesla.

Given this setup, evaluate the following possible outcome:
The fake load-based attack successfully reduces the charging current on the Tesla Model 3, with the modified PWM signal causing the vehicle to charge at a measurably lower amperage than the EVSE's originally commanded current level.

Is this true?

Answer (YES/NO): NO